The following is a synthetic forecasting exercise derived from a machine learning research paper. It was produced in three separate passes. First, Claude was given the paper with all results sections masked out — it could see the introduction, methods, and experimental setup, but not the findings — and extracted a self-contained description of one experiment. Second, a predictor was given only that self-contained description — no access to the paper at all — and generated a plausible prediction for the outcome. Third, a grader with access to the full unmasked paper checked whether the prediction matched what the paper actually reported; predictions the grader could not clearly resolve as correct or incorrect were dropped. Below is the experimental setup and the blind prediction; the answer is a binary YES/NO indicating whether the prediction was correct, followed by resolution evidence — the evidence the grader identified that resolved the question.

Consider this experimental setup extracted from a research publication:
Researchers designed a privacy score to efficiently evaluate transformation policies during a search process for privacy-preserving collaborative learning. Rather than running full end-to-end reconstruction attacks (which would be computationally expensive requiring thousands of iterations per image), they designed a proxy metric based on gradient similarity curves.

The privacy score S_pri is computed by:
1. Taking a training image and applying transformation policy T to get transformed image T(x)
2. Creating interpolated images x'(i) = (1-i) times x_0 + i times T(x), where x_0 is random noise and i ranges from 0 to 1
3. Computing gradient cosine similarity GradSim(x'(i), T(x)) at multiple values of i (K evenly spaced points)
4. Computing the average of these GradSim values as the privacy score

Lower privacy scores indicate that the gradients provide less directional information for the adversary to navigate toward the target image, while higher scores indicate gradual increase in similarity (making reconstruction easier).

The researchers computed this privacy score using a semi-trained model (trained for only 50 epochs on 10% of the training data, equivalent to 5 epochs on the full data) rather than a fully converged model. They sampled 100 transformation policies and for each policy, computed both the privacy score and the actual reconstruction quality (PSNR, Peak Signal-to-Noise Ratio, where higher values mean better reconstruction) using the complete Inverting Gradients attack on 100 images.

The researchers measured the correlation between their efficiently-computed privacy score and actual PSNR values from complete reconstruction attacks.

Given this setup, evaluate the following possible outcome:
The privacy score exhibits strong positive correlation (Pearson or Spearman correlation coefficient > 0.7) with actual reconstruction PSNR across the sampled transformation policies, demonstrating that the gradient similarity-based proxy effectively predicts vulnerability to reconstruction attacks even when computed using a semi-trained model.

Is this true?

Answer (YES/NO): NO